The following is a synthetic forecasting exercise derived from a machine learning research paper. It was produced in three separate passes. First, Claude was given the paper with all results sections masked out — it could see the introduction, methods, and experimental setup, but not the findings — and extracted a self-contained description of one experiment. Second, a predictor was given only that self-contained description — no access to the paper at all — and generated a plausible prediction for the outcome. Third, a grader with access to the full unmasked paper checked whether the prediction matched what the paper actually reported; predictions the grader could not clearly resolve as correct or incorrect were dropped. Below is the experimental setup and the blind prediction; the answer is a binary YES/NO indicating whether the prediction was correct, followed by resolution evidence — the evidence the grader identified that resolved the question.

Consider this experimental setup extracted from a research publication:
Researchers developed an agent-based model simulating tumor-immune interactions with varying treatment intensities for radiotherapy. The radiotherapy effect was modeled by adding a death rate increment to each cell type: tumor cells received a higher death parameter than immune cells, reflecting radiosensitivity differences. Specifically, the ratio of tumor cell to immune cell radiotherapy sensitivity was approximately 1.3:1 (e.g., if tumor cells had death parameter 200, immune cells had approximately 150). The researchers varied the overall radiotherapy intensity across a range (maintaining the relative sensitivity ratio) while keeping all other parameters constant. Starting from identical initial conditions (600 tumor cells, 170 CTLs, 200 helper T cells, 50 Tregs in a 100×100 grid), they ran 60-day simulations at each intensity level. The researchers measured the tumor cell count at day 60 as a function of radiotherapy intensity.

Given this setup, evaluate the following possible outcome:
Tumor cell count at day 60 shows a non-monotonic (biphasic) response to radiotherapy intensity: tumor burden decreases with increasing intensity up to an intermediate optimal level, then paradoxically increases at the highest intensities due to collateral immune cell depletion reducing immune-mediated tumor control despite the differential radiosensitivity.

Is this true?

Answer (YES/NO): NO